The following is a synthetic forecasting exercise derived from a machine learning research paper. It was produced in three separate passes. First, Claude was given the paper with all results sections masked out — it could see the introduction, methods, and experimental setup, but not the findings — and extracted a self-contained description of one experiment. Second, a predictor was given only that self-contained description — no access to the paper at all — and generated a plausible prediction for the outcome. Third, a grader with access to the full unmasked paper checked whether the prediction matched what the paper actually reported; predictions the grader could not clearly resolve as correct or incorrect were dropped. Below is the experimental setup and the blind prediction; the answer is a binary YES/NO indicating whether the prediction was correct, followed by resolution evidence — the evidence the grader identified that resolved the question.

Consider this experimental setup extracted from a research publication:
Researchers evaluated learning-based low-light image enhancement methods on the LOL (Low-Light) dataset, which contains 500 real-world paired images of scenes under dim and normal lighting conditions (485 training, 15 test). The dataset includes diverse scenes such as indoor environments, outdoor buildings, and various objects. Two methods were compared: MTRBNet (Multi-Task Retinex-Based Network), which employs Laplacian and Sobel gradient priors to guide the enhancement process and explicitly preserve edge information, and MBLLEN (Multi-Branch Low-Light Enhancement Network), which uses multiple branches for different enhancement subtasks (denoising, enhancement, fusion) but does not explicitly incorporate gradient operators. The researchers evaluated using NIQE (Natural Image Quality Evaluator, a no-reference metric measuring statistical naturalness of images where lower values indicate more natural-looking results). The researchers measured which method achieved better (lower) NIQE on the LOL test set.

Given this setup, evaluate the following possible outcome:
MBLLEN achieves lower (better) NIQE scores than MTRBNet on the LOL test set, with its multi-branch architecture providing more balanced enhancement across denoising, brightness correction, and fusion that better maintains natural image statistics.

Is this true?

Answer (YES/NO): NO